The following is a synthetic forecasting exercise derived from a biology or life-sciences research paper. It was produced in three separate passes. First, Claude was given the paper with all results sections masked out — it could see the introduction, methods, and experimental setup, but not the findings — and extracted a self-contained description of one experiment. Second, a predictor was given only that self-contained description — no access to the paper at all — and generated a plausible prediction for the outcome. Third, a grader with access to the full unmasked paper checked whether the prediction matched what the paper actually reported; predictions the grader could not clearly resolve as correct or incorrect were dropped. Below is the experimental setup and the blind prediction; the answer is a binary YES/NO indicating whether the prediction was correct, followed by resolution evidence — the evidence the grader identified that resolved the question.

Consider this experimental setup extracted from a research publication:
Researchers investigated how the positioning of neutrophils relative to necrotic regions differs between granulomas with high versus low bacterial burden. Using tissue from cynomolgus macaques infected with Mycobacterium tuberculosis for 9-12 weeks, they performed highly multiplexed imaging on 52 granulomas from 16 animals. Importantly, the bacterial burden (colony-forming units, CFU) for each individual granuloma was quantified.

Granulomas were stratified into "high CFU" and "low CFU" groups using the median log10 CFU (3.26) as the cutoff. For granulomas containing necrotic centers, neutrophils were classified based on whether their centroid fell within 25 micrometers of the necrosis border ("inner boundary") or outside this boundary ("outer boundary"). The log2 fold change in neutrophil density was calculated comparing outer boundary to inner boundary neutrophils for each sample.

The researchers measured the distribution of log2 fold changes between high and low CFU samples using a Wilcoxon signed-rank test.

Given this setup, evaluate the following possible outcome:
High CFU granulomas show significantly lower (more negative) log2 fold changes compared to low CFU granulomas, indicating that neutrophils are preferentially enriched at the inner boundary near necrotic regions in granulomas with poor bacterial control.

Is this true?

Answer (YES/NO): YES